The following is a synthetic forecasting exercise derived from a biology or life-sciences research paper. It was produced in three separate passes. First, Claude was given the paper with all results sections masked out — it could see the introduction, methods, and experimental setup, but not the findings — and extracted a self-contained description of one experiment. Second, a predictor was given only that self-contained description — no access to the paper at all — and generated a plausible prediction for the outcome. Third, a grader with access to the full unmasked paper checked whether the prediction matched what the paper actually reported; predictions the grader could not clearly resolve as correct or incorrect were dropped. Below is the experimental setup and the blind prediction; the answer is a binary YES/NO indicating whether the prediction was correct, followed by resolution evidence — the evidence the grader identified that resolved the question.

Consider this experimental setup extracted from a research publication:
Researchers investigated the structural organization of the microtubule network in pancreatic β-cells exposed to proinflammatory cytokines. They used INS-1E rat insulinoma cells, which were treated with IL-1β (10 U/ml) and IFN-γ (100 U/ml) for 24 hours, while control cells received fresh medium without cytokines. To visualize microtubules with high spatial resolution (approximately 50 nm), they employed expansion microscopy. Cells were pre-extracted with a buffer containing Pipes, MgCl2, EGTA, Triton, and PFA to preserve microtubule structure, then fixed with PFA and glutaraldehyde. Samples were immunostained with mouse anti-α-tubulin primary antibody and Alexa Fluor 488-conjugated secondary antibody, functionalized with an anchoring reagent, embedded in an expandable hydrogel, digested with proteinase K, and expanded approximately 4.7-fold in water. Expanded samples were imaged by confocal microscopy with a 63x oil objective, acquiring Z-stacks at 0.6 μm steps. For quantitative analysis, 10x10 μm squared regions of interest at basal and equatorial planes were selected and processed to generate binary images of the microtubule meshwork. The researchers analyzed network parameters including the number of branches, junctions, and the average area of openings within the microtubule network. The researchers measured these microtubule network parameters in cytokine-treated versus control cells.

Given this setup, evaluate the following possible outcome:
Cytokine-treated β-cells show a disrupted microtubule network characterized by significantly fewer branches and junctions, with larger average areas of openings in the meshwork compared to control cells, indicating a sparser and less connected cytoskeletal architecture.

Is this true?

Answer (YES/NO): YES